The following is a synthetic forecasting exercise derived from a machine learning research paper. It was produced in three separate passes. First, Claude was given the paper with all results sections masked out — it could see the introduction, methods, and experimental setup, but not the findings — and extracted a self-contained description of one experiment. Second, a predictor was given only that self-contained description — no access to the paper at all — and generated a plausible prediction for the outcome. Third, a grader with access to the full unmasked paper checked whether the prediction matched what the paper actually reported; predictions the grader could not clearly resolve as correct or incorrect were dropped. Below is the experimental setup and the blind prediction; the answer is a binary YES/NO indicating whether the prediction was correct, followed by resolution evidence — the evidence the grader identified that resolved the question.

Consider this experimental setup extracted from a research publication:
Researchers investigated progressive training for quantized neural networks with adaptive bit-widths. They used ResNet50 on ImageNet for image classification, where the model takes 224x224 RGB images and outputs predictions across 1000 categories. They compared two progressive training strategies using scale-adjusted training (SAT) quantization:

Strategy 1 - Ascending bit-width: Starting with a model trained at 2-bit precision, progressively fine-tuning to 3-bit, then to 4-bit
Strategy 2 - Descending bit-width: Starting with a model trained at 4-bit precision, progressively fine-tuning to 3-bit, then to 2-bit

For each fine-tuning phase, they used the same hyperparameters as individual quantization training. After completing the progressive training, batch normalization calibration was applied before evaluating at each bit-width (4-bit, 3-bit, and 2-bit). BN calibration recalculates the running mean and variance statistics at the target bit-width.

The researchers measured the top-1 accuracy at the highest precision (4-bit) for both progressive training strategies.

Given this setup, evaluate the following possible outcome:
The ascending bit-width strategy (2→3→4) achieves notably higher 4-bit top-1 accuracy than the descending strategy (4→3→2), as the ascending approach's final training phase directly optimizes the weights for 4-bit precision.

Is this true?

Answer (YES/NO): YES